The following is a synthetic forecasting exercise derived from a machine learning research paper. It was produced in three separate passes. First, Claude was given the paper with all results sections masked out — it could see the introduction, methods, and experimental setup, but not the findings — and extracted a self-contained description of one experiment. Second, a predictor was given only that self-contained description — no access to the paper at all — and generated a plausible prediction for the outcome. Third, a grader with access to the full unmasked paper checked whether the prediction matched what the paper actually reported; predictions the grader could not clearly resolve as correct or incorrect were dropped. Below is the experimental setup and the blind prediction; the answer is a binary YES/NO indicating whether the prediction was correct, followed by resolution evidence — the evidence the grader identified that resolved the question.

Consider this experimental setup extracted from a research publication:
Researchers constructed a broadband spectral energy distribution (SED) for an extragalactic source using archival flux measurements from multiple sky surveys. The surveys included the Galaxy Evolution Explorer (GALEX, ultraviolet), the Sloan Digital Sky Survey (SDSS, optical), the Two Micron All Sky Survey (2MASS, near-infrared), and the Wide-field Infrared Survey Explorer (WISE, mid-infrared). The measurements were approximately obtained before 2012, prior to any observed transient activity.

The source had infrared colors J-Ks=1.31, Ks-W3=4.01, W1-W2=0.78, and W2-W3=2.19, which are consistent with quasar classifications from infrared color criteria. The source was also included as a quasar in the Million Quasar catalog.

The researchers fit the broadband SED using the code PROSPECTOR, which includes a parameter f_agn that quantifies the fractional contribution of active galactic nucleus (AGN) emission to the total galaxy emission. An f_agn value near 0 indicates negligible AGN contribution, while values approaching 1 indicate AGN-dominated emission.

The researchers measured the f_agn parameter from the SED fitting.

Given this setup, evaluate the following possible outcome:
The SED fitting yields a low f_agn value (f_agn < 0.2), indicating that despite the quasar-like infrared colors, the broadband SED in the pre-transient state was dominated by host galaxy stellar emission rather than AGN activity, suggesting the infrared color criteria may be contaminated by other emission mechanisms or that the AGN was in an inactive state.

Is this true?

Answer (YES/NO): NO